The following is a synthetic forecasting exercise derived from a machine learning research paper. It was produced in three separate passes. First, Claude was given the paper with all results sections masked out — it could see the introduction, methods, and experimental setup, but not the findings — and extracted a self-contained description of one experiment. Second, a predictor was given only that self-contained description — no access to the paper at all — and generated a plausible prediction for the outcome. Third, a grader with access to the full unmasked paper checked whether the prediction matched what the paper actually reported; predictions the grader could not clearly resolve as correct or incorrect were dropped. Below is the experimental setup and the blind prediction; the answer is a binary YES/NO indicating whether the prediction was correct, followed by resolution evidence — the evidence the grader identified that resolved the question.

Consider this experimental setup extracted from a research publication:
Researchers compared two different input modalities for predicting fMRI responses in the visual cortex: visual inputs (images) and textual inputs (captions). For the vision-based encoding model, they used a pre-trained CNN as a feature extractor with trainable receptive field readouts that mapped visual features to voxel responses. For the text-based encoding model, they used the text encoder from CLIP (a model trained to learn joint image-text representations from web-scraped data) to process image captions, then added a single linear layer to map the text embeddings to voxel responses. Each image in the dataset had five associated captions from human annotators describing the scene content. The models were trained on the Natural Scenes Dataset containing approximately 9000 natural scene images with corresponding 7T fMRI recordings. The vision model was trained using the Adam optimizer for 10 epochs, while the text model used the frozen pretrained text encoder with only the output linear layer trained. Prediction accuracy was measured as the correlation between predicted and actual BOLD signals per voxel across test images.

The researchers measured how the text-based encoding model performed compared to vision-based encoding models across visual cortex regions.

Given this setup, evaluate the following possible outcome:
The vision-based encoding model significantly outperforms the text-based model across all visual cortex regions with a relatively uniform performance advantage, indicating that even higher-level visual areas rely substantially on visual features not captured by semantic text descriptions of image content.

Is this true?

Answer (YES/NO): NO